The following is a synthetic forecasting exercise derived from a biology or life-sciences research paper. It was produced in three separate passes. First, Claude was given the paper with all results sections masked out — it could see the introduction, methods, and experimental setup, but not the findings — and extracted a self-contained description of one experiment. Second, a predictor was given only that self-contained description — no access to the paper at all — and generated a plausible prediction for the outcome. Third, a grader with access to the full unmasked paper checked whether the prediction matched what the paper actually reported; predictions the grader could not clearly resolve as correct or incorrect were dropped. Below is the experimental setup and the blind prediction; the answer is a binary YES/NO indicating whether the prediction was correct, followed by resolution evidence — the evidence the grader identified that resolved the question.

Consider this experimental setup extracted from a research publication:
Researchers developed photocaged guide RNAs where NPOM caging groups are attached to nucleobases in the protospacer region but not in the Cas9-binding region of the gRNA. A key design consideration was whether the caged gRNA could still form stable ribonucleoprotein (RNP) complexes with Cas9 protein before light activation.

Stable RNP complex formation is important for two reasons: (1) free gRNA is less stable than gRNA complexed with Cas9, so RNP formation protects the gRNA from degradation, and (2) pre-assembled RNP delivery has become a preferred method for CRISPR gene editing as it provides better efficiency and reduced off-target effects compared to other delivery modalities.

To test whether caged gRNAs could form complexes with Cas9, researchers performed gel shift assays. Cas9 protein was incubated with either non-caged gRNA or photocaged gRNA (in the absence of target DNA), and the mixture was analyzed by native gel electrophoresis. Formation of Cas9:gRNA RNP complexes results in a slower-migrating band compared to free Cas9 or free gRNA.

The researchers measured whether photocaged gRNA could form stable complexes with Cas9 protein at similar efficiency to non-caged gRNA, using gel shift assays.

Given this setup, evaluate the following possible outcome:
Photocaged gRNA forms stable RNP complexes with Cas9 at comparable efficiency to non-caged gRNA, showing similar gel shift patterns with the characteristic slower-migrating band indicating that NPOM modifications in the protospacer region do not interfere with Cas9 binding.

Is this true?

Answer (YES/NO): YES